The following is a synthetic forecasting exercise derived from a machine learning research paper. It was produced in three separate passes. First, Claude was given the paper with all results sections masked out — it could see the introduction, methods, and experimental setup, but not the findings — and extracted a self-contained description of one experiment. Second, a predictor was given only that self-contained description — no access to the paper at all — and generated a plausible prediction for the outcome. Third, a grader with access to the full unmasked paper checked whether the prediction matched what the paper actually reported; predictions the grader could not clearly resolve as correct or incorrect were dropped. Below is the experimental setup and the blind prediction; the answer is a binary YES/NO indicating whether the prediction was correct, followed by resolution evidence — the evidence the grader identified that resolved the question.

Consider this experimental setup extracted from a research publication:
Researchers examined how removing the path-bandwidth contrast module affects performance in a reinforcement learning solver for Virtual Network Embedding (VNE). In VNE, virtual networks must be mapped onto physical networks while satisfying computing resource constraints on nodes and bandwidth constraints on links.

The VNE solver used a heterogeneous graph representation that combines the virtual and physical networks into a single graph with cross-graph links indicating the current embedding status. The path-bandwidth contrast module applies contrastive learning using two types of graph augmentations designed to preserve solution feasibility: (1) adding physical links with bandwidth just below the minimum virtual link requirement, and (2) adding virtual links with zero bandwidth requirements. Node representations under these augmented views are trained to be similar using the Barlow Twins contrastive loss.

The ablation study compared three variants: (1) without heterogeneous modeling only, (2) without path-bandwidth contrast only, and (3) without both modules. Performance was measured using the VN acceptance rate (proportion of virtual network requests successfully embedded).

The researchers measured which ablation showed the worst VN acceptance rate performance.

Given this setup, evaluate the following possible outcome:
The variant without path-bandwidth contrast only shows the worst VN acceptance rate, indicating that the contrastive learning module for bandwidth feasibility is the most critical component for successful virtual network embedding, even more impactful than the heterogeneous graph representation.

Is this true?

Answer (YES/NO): YES